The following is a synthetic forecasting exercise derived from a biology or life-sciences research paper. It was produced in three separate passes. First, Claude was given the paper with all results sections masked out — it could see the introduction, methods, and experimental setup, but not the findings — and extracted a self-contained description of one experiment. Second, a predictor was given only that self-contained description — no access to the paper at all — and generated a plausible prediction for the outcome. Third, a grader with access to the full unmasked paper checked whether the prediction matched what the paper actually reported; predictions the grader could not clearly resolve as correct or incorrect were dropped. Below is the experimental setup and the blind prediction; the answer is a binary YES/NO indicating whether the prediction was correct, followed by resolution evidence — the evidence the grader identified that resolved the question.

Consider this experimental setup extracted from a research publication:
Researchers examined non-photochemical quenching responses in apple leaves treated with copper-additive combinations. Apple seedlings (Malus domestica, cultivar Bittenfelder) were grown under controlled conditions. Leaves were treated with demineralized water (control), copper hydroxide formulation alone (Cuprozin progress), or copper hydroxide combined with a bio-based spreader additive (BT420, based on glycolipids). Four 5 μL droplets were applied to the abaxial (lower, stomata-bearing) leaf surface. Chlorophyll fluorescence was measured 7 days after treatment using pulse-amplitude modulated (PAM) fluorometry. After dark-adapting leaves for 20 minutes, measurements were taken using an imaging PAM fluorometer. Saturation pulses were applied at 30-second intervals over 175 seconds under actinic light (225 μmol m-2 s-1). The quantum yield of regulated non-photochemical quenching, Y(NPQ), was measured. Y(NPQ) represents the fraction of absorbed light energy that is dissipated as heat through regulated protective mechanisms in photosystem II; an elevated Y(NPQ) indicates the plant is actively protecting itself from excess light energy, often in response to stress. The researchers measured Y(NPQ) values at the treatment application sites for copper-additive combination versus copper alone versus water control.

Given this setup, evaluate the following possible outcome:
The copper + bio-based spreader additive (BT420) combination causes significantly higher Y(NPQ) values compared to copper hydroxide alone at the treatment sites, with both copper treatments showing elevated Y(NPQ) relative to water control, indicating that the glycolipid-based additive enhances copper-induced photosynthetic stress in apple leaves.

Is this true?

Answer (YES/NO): NO